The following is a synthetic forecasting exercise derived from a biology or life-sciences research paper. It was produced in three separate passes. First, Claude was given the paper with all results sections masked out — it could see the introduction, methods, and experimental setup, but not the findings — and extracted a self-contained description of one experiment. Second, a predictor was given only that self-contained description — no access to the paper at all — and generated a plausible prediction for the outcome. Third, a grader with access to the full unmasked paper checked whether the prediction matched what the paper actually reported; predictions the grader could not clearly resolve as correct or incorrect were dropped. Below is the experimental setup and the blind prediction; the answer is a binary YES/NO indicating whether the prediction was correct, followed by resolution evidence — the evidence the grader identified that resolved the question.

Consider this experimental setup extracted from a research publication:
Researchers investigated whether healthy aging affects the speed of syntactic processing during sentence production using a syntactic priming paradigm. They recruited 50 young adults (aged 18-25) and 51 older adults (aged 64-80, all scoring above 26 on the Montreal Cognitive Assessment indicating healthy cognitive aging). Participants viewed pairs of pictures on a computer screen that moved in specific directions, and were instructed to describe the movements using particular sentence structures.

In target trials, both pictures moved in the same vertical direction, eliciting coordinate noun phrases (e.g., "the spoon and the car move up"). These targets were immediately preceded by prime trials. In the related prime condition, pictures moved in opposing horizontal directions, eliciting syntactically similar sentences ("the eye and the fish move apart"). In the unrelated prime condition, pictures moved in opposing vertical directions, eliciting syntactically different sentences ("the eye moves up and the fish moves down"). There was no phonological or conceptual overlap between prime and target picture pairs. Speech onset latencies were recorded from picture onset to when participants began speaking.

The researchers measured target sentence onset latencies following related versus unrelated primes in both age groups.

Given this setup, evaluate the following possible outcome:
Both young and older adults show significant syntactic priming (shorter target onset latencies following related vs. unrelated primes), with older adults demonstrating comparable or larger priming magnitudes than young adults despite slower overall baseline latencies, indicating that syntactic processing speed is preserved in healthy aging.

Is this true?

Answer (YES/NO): YES